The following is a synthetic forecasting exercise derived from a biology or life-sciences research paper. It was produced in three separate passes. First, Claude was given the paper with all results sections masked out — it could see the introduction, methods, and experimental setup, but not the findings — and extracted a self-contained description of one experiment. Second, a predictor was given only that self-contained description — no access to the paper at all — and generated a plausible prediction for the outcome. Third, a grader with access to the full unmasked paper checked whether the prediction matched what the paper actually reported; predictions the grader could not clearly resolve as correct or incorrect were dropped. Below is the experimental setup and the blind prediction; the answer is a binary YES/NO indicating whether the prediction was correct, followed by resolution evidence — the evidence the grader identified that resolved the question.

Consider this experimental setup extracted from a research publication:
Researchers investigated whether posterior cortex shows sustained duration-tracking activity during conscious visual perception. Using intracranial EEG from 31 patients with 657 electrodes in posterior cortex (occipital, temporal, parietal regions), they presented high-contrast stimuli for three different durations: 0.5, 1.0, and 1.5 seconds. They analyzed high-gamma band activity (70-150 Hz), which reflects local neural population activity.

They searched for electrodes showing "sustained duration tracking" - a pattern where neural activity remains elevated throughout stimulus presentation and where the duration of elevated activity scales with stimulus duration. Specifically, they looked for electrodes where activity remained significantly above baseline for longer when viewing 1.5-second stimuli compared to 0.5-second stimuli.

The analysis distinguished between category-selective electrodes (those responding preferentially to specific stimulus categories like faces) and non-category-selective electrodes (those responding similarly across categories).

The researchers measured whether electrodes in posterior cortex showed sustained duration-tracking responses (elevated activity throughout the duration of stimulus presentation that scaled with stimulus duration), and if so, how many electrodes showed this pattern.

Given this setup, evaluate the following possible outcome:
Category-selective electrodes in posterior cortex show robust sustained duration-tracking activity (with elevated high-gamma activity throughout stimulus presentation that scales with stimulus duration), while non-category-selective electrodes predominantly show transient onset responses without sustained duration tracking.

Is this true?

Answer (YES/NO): NO